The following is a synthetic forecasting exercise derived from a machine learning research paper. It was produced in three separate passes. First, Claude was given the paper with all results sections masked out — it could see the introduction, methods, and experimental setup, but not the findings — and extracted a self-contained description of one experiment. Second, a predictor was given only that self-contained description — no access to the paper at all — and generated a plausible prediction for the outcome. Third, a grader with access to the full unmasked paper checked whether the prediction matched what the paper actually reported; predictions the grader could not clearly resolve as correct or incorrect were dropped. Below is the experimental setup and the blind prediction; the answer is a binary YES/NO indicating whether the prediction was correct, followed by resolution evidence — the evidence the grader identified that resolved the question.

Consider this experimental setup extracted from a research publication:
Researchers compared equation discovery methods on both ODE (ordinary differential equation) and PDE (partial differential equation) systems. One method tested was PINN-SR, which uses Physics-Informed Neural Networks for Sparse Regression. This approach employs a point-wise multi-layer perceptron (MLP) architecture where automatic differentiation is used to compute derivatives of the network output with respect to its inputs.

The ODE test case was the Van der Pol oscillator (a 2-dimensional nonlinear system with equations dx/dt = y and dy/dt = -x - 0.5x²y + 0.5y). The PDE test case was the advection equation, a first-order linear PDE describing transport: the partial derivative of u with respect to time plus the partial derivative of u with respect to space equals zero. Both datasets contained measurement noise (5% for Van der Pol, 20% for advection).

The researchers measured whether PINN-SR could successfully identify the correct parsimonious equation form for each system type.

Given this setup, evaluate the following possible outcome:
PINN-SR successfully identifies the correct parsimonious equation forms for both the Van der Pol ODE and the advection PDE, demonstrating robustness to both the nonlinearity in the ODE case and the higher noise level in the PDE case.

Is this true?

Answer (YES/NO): NO